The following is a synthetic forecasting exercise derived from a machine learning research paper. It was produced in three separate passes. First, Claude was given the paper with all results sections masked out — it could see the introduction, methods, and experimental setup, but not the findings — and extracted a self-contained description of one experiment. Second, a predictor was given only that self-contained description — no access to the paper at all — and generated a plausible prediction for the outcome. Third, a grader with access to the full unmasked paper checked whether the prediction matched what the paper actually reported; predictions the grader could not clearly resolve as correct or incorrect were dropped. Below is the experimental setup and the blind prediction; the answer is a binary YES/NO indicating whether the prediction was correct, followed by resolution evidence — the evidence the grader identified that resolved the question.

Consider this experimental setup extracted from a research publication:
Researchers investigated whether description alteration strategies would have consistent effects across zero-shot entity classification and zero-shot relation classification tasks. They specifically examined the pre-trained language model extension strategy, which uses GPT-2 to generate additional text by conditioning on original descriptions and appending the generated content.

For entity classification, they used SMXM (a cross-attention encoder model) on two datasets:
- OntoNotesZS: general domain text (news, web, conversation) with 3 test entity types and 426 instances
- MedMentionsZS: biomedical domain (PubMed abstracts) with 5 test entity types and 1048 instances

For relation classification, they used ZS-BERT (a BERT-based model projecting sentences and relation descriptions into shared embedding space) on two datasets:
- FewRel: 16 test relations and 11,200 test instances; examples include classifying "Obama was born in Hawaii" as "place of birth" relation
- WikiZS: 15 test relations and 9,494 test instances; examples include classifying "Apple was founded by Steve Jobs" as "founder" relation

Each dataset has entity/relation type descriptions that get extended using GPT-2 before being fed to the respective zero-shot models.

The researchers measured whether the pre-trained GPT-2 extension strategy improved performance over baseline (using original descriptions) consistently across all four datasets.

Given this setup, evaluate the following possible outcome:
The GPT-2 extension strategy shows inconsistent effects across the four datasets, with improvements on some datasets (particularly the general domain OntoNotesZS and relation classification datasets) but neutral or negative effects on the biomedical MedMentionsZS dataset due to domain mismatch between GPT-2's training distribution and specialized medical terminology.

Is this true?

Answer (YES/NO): NO